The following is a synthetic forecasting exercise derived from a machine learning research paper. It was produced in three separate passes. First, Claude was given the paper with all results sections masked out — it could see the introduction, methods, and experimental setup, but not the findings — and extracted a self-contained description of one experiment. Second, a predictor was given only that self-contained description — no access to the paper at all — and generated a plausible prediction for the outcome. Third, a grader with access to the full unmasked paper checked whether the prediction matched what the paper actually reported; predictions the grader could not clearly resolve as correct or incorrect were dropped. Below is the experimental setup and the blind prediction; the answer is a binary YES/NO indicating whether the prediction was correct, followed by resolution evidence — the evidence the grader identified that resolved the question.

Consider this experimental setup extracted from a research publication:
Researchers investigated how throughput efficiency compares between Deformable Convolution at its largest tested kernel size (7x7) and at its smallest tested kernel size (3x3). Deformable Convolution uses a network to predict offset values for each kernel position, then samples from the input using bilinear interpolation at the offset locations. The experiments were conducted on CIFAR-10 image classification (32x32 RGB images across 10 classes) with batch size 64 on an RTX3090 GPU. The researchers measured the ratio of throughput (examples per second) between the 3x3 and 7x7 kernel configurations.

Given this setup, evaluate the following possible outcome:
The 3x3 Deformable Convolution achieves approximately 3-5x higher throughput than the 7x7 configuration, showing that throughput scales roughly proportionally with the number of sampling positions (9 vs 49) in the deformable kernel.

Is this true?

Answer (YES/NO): YES